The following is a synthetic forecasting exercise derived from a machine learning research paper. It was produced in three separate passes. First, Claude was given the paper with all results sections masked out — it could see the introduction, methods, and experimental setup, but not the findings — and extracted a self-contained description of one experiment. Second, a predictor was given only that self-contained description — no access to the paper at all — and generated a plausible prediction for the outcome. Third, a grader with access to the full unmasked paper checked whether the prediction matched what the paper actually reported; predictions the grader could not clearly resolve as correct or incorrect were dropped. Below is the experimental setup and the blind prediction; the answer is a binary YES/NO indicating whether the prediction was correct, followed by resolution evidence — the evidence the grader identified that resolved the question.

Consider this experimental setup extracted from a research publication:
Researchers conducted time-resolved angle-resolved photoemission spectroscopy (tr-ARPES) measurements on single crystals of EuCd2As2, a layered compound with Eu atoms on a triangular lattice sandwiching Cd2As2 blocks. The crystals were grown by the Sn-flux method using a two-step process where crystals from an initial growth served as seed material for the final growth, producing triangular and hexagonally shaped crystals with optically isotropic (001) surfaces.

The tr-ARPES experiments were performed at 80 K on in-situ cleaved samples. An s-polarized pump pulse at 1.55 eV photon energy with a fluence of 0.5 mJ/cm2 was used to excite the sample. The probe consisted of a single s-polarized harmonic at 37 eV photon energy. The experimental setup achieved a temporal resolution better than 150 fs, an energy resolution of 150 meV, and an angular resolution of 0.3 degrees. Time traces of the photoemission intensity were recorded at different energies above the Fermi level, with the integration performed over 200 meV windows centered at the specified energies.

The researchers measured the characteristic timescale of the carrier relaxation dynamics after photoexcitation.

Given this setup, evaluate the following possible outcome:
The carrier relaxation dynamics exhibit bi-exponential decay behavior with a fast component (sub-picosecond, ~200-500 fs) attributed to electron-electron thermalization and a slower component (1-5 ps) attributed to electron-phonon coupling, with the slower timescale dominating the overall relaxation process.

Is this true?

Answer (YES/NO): NO